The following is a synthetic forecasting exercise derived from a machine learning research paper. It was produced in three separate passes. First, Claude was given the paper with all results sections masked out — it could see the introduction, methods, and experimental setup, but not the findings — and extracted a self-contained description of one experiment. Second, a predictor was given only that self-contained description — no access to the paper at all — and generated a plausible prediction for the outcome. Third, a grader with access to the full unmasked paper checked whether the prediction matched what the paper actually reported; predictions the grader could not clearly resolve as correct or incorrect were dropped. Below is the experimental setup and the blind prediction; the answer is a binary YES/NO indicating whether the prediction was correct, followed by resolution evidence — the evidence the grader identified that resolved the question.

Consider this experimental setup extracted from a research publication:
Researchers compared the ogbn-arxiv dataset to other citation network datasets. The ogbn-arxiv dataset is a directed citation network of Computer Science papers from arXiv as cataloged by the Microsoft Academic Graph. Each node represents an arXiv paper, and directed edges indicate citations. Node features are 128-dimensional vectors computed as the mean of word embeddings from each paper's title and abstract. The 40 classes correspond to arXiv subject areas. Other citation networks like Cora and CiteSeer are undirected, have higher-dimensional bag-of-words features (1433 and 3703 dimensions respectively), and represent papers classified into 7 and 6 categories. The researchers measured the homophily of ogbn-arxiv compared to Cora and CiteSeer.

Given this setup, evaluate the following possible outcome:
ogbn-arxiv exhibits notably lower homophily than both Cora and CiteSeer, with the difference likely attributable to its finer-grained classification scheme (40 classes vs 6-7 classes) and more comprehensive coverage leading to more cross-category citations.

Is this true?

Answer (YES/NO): YES